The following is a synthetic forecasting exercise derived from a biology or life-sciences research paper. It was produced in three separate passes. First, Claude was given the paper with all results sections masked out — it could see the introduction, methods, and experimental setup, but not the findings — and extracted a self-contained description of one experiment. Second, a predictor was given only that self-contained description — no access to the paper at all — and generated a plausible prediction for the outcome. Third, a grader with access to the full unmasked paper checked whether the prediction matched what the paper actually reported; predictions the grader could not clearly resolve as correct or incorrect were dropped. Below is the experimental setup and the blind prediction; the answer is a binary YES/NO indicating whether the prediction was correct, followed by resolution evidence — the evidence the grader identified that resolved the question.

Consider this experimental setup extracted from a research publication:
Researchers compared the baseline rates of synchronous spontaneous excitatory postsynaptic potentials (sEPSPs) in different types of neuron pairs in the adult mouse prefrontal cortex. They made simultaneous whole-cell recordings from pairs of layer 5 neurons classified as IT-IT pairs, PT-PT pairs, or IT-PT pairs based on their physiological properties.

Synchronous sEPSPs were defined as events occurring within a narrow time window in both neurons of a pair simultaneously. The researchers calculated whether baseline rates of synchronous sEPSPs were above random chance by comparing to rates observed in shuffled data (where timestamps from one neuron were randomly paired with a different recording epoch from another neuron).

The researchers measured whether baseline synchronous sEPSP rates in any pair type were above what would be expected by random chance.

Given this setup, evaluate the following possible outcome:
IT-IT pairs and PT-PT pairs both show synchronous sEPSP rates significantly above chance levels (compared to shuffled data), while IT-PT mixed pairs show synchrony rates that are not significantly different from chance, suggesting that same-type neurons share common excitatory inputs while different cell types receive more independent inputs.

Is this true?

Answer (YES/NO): NO